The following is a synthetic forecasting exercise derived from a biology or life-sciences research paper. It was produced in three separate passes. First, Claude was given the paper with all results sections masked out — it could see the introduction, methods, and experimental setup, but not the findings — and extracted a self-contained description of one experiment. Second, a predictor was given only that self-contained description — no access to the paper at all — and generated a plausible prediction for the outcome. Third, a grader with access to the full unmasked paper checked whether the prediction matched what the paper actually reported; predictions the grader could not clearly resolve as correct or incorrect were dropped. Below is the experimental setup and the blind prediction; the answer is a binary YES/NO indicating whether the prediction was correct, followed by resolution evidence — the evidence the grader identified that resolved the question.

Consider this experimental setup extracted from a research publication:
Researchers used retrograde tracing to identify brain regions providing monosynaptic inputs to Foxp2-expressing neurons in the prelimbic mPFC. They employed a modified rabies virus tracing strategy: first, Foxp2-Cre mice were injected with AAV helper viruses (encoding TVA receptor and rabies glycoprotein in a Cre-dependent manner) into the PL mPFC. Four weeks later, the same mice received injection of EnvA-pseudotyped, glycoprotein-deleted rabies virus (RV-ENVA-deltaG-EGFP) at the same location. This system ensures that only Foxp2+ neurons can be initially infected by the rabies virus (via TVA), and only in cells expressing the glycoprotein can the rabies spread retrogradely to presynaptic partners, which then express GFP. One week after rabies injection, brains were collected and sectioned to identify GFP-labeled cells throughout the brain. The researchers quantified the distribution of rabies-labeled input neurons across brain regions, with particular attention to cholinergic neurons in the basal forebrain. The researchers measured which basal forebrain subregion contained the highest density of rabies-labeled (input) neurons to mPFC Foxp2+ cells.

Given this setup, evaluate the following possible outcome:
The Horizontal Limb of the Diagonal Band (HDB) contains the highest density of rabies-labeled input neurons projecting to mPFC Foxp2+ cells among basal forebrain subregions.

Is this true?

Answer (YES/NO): YES